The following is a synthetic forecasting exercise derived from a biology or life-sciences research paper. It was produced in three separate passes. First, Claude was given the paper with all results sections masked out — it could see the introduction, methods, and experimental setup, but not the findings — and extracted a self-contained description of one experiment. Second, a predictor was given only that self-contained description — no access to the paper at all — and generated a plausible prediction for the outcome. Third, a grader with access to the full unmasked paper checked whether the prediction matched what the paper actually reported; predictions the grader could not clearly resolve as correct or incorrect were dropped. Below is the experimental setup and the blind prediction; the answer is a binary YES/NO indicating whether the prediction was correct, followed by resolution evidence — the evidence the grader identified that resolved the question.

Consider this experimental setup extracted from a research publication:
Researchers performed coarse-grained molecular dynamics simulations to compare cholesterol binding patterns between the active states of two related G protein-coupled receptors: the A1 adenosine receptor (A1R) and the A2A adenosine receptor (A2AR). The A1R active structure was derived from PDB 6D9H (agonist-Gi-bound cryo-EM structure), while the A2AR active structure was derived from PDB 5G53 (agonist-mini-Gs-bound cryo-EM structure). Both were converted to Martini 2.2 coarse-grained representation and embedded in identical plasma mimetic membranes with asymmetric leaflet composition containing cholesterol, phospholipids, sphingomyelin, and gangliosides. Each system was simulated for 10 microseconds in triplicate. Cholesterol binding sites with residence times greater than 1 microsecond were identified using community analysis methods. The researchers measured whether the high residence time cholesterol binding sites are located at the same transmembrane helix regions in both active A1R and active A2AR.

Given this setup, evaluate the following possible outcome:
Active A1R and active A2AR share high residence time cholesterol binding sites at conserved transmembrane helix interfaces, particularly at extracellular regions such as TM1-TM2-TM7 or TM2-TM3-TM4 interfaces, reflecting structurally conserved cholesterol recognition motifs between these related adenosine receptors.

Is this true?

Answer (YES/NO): NO